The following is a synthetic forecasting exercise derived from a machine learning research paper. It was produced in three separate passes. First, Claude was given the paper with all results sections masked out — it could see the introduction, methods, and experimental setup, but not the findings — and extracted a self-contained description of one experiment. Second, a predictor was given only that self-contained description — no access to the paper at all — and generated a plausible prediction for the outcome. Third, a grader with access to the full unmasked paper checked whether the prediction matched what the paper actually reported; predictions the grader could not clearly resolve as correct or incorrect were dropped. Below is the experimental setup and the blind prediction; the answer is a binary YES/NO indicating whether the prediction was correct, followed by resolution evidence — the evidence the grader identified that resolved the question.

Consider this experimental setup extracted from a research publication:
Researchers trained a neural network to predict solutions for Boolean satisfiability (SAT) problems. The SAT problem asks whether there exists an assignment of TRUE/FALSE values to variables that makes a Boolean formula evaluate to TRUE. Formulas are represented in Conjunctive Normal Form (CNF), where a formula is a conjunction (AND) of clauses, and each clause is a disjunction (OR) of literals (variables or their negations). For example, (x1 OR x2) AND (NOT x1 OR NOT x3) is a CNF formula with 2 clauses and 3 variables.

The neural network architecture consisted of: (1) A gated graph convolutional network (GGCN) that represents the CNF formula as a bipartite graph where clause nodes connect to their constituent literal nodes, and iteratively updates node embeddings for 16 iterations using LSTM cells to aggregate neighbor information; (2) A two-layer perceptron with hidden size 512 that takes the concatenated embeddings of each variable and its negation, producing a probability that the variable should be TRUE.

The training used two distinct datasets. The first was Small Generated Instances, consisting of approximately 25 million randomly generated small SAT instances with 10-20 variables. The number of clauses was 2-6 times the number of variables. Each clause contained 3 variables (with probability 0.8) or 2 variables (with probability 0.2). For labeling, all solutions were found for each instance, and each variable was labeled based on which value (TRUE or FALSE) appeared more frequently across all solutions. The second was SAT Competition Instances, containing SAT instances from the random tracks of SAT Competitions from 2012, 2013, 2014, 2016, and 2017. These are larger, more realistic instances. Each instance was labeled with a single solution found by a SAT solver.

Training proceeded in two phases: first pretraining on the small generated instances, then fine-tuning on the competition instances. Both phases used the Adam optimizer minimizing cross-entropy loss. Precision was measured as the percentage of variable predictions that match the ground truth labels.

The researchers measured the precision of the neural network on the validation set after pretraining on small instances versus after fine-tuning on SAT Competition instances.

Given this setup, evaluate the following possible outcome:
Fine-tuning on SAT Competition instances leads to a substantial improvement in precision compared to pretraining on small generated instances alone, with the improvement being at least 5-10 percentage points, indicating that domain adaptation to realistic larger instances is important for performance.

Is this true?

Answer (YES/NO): NO